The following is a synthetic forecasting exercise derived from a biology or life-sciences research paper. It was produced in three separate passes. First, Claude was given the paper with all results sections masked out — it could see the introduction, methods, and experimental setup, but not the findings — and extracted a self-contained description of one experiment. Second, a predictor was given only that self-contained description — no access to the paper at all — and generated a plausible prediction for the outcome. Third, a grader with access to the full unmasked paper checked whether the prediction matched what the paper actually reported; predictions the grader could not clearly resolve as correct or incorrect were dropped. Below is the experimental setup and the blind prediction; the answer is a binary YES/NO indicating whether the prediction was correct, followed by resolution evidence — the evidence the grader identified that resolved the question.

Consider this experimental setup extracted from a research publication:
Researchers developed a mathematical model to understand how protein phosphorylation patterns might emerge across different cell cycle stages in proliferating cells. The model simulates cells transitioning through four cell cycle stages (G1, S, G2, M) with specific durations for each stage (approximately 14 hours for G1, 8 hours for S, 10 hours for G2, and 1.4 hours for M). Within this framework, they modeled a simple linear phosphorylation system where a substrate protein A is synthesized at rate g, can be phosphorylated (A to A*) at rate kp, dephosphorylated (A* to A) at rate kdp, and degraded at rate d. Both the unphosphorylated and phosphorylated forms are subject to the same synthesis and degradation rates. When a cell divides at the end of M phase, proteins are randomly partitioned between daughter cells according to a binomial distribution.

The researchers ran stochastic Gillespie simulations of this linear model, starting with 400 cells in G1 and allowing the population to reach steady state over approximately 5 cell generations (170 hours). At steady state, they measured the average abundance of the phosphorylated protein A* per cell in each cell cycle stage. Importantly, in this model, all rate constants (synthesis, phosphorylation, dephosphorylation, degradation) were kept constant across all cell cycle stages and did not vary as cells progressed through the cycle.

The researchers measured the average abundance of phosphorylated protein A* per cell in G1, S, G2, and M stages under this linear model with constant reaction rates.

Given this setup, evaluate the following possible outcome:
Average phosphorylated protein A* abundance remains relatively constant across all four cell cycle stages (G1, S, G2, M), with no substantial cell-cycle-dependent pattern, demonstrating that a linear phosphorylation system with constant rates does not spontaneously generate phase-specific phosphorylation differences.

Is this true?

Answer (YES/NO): NO